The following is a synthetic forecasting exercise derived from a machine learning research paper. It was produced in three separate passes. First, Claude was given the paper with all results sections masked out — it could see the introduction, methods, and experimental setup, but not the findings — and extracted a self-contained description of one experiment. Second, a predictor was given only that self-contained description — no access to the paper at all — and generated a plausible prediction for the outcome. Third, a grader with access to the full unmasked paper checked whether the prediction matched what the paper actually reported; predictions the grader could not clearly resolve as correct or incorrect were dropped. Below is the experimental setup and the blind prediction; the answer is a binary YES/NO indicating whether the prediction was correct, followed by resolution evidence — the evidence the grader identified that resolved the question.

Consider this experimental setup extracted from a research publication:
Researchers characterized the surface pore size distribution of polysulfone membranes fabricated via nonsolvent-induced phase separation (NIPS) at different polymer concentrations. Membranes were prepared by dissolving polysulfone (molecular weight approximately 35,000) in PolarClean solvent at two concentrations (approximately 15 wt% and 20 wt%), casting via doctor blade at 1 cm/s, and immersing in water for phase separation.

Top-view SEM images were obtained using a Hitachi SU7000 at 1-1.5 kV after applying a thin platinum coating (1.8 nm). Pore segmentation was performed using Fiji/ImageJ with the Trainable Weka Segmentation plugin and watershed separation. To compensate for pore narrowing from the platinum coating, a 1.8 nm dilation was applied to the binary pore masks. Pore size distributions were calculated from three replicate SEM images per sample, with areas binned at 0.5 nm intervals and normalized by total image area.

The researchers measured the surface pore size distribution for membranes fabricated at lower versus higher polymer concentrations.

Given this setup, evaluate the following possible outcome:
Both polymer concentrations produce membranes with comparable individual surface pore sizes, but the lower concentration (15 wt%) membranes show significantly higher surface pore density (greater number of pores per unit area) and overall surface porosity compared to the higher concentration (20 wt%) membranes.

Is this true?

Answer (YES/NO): NO